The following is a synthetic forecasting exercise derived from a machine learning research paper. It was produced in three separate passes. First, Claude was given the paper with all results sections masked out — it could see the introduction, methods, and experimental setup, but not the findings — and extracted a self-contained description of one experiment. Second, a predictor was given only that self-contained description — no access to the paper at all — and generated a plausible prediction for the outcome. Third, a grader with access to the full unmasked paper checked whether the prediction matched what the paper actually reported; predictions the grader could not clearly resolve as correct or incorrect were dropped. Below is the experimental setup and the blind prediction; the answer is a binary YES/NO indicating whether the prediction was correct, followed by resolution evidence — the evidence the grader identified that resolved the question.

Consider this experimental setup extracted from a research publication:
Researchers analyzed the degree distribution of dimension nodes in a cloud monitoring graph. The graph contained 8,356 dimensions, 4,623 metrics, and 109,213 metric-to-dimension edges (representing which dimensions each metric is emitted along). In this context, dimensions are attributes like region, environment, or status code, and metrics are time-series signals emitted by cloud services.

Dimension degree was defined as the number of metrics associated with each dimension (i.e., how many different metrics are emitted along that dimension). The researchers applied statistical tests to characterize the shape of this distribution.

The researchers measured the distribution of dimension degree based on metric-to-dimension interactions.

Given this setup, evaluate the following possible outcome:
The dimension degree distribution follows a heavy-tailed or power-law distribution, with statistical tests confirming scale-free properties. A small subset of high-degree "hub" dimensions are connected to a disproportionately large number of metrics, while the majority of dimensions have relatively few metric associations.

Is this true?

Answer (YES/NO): NO